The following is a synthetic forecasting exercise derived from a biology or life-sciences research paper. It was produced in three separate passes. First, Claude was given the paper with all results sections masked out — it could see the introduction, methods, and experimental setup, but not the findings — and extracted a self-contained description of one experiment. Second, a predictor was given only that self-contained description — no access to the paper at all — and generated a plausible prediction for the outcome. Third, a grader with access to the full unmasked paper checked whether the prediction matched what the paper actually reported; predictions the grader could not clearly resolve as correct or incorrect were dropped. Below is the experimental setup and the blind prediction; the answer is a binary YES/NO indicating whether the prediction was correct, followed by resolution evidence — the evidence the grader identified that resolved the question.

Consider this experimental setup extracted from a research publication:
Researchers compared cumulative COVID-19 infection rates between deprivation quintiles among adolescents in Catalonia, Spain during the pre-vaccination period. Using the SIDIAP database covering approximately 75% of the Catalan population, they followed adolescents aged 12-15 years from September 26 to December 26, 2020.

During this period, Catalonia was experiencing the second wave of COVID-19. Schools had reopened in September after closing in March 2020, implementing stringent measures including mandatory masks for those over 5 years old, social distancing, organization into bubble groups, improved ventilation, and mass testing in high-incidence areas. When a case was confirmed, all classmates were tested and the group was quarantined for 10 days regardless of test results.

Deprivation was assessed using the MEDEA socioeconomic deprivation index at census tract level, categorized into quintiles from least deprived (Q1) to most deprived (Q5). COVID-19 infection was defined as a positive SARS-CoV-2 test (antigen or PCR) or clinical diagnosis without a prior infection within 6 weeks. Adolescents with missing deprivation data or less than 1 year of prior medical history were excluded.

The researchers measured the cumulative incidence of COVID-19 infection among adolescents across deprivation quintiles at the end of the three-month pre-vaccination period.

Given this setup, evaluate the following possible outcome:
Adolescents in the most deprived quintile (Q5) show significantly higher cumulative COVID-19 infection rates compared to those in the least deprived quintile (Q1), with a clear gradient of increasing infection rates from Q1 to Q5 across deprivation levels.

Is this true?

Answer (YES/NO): YES